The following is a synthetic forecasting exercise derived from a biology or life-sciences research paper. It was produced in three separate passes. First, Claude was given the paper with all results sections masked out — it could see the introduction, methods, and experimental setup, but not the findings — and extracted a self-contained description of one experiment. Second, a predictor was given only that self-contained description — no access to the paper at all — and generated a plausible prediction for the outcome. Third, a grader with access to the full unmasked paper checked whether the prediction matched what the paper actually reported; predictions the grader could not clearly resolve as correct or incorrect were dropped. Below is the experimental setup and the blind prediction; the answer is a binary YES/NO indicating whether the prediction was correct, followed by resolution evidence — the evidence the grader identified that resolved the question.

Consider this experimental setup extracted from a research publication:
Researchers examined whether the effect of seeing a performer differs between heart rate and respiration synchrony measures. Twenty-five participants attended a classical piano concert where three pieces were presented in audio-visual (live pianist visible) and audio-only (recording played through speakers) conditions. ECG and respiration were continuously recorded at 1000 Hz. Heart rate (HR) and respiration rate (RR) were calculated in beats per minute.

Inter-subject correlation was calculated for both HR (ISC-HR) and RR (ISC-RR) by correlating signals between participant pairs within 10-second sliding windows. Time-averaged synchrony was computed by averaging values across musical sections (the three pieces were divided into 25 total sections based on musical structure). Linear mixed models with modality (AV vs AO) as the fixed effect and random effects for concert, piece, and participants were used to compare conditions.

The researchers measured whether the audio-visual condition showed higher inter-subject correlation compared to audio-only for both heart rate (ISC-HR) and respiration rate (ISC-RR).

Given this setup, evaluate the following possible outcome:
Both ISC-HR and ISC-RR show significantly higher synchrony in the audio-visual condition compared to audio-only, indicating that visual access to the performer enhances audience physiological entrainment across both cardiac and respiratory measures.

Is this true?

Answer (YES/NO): NO